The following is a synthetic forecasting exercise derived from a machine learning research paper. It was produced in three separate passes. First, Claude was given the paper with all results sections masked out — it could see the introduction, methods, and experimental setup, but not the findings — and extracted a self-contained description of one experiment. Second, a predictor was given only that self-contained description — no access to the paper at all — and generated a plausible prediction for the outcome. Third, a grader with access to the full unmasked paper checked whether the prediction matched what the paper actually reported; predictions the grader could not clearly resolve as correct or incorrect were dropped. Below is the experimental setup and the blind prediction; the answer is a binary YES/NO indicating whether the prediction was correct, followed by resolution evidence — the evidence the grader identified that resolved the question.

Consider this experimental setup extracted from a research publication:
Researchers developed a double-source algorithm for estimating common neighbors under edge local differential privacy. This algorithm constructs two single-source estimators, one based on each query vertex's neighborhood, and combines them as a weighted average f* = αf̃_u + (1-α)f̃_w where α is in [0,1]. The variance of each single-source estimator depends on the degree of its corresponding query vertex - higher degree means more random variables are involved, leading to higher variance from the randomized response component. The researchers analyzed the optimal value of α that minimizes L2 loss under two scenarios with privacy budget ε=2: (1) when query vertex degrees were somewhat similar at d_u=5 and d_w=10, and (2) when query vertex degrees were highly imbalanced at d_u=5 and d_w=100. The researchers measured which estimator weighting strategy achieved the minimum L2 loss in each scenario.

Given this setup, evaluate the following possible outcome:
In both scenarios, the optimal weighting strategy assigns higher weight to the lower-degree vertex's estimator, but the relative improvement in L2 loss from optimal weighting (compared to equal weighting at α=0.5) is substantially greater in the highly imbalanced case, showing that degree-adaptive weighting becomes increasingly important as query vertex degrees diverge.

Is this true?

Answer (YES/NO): NO